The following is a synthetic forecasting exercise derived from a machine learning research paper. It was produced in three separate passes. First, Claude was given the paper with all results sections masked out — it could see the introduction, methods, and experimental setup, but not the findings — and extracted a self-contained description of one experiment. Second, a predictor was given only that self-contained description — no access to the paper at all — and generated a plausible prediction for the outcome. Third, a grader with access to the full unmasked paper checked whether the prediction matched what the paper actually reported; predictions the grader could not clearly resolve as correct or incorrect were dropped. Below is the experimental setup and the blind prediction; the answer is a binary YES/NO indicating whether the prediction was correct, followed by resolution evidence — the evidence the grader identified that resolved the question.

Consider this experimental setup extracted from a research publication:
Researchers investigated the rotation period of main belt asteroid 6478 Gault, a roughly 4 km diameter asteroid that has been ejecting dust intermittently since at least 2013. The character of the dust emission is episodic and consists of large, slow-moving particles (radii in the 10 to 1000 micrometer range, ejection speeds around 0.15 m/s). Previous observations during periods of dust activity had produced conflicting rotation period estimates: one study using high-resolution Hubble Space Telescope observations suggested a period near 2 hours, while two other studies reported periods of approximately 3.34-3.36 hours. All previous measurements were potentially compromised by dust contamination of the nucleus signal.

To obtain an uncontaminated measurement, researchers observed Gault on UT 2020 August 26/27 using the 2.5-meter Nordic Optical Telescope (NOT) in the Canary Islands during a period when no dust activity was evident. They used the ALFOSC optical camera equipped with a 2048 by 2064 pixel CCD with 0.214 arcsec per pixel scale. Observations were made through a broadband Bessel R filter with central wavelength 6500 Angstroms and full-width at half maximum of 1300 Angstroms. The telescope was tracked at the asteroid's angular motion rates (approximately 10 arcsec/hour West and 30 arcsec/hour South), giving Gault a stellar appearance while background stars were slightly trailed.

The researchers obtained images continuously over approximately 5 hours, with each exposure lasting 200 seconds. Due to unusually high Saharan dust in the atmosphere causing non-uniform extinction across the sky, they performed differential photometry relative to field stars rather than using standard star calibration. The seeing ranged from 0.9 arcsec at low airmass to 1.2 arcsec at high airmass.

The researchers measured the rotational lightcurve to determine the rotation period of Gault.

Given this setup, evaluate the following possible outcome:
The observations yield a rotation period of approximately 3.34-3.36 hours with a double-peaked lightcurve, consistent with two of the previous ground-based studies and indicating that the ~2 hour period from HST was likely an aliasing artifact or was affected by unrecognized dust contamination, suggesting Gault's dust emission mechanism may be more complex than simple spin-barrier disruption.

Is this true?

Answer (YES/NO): NO